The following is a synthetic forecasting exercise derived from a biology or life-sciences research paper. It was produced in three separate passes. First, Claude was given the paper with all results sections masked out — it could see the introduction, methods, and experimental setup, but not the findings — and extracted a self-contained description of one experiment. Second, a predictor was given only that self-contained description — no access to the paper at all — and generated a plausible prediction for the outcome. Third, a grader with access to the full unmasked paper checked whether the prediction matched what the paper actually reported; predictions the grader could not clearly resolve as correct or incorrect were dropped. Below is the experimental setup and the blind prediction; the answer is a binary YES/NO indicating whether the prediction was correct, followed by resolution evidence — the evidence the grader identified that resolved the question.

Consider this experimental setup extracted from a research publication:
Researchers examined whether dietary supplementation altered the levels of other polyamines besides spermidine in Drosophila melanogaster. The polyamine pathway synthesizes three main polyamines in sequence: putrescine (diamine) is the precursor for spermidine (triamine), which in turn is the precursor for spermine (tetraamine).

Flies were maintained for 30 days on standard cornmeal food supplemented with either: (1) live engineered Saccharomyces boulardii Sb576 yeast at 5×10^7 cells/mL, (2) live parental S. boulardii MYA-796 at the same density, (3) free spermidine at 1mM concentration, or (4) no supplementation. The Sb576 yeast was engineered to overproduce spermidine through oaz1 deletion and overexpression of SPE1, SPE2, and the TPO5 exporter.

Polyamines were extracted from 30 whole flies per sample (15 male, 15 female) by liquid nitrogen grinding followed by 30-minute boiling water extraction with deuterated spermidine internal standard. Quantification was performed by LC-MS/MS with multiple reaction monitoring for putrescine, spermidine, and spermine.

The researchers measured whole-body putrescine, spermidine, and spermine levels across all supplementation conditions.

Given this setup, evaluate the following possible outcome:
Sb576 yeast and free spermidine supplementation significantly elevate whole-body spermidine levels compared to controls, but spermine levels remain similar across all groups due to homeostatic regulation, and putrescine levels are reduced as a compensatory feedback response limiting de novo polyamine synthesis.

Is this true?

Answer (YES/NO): NO